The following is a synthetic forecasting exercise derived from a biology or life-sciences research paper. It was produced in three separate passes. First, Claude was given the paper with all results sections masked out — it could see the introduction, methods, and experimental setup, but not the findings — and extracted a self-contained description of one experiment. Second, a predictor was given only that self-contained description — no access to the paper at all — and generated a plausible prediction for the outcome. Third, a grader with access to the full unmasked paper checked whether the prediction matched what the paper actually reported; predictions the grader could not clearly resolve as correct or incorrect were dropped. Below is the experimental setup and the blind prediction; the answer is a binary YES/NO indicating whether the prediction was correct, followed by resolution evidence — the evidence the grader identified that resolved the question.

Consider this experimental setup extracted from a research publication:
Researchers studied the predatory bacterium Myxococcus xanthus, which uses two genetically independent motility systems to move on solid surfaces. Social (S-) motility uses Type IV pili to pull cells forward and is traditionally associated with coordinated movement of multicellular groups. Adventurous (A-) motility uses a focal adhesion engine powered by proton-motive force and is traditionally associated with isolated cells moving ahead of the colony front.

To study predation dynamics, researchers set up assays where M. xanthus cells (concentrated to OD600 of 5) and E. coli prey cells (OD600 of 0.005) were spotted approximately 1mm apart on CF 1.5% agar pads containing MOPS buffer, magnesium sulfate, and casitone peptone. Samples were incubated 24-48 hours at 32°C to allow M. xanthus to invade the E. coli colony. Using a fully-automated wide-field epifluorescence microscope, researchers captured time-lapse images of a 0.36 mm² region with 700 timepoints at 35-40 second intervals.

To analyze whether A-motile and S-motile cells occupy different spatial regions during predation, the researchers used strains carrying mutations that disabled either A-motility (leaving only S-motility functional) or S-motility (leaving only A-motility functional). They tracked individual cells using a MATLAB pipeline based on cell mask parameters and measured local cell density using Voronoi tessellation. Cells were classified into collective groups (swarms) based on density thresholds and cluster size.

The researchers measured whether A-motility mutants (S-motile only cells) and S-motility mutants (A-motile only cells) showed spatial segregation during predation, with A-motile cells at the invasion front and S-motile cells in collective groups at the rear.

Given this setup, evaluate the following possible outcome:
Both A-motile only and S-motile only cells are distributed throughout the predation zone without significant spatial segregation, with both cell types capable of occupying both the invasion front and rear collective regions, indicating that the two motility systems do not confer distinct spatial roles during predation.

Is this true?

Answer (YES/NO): YES